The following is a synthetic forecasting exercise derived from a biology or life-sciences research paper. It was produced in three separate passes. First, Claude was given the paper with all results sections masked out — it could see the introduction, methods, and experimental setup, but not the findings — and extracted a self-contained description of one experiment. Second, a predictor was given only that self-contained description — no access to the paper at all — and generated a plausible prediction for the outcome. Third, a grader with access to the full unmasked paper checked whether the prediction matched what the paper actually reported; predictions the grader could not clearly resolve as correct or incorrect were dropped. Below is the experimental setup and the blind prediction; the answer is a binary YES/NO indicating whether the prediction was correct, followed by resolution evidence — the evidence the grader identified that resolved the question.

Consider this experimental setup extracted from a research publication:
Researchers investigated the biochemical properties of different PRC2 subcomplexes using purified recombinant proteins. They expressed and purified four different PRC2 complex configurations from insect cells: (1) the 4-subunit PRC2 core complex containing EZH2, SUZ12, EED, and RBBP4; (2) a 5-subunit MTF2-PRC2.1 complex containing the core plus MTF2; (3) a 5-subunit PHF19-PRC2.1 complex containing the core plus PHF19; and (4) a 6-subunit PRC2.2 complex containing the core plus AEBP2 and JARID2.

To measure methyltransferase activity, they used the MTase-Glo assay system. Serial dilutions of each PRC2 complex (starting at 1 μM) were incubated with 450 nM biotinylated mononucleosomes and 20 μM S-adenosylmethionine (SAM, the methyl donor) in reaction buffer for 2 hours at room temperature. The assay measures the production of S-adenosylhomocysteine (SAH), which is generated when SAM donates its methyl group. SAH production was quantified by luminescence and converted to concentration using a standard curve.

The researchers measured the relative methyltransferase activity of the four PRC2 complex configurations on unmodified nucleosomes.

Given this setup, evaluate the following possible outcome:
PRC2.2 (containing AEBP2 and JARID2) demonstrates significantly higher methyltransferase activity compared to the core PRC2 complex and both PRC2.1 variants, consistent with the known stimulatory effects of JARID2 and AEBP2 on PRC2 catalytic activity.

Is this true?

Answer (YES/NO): NO